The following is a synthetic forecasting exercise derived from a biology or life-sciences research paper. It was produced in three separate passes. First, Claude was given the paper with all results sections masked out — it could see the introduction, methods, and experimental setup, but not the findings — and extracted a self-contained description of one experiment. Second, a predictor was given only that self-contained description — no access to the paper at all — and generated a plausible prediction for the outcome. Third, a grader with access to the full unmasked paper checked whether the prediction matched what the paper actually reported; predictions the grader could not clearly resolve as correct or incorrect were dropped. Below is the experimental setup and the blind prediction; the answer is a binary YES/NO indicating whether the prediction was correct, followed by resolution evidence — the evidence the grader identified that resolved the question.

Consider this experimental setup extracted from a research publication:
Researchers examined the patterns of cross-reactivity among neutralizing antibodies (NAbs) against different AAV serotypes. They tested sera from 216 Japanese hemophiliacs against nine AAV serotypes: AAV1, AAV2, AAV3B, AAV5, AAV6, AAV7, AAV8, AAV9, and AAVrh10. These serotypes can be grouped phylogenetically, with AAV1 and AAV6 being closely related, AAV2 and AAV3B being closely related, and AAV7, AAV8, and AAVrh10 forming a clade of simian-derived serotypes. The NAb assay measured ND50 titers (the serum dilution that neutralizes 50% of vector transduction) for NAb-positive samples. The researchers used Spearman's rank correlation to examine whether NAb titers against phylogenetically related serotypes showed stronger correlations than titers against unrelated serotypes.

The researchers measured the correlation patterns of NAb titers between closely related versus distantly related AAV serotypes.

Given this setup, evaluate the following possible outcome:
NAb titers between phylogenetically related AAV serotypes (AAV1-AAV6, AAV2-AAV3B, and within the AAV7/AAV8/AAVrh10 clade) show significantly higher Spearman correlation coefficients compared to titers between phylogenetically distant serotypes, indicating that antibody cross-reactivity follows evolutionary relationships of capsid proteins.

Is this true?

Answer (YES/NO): NO